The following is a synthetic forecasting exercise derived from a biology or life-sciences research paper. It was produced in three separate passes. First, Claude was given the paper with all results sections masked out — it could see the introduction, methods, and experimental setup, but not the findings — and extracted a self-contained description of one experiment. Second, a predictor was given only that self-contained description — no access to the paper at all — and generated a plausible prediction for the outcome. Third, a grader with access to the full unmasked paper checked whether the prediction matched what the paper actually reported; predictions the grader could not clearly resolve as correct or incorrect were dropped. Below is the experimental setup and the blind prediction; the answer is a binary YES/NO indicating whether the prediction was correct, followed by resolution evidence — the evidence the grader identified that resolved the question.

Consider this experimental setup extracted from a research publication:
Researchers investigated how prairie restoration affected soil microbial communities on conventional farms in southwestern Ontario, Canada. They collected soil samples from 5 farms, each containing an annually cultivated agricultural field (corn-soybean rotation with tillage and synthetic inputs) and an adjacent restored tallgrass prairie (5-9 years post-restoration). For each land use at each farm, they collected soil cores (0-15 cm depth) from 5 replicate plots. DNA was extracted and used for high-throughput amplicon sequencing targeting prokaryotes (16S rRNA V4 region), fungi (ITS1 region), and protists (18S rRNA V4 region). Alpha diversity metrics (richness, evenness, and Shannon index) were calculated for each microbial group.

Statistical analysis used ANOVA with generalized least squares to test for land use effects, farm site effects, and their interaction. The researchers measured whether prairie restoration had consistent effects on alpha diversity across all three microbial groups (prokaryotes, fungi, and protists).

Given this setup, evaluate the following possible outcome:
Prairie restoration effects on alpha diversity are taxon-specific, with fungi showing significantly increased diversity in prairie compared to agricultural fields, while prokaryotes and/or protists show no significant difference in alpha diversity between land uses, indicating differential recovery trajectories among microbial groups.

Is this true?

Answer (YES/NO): NO